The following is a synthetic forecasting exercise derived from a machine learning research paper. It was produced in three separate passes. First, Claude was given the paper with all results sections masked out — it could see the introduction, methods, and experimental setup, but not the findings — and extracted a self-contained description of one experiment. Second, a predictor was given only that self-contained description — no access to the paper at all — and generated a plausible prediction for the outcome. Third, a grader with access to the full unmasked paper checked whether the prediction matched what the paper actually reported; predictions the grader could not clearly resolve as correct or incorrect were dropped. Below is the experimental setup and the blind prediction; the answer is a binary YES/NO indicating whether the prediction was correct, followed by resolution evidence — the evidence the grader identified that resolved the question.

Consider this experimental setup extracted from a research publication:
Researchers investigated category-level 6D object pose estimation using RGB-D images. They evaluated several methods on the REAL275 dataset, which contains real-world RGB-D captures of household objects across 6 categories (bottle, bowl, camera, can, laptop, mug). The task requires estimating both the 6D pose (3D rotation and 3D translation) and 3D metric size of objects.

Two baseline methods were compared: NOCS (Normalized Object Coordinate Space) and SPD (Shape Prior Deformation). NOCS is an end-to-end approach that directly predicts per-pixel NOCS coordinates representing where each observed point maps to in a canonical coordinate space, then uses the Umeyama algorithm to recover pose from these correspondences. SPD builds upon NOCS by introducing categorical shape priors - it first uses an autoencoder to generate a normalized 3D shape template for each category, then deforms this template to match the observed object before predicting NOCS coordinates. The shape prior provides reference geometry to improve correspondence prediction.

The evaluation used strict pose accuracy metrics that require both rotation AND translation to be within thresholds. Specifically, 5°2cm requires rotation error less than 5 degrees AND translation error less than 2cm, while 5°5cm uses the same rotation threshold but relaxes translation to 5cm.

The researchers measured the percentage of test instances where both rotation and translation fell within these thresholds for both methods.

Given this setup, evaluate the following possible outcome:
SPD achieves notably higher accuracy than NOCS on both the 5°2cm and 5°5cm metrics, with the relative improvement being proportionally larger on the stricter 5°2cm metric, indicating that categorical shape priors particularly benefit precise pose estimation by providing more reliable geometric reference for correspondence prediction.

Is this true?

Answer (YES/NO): YES